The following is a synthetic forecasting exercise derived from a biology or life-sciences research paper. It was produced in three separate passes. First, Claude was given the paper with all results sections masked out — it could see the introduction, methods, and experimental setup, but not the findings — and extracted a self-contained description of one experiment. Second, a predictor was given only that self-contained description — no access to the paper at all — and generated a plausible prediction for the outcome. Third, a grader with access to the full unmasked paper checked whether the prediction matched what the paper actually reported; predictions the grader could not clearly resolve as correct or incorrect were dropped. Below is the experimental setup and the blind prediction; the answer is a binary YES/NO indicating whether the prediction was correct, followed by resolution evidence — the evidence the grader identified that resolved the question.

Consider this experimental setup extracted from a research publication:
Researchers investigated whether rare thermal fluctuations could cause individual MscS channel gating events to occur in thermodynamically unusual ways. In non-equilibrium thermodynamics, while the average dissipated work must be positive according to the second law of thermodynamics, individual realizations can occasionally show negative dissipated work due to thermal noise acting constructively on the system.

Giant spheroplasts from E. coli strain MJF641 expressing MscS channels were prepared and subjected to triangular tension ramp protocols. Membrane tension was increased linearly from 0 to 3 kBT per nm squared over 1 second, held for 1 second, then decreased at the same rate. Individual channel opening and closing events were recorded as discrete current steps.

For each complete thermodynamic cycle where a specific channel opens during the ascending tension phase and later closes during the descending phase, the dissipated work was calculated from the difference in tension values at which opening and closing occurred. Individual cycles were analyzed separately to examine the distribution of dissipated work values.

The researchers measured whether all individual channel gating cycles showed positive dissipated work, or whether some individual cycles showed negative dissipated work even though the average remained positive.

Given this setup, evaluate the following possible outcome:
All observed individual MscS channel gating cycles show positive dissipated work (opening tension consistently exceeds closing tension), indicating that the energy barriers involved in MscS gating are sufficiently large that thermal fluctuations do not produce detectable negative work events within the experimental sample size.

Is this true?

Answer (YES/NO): NO